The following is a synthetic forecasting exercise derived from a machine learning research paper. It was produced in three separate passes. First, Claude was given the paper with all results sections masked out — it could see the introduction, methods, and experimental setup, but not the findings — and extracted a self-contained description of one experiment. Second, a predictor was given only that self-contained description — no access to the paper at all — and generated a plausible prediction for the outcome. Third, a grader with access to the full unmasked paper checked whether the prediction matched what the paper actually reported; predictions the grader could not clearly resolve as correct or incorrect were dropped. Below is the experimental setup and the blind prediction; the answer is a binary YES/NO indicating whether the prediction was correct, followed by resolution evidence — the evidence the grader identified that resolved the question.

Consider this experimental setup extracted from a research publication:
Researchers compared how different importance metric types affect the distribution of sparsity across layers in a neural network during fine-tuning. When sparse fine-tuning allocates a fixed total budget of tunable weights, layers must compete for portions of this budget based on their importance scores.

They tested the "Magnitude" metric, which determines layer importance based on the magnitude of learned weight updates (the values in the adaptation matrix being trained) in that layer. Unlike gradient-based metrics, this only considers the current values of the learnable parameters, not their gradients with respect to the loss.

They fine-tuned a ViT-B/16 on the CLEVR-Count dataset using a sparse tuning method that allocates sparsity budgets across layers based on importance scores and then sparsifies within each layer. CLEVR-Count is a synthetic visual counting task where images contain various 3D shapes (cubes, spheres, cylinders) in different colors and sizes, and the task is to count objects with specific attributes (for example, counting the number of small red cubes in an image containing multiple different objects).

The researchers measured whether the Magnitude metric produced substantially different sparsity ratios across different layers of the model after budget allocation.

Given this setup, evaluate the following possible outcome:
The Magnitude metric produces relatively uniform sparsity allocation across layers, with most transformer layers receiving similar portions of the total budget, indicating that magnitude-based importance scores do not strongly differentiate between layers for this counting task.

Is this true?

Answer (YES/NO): YES